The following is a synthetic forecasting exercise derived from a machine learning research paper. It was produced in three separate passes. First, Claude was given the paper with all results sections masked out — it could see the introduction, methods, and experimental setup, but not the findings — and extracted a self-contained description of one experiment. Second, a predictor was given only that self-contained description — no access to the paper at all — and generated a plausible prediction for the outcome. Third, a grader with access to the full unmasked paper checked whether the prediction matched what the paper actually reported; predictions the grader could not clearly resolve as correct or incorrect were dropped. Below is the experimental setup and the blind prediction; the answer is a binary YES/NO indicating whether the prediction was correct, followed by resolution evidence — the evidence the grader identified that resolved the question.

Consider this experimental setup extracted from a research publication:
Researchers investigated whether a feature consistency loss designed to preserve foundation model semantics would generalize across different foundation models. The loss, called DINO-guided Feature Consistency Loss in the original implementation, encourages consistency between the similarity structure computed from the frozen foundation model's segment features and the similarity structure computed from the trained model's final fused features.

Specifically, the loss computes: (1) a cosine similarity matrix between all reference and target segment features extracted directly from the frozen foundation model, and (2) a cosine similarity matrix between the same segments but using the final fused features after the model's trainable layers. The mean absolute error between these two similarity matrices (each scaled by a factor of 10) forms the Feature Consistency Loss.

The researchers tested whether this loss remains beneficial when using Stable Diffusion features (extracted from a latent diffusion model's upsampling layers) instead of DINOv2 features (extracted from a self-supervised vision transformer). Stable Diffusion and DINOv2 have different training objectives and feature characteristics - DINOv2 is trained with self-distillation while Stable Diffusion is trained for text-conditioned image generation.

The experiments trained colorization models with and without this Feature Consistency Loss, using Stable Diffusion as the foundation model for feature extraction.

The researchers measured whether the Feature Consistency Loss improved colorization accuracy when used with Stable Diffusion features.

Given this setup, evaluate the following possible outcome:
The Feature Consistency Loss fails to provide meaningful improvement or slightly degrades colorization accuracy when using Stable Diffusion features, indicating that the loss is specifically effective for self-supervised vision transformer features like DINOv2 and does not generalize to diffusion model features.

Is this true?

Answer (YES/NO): NO